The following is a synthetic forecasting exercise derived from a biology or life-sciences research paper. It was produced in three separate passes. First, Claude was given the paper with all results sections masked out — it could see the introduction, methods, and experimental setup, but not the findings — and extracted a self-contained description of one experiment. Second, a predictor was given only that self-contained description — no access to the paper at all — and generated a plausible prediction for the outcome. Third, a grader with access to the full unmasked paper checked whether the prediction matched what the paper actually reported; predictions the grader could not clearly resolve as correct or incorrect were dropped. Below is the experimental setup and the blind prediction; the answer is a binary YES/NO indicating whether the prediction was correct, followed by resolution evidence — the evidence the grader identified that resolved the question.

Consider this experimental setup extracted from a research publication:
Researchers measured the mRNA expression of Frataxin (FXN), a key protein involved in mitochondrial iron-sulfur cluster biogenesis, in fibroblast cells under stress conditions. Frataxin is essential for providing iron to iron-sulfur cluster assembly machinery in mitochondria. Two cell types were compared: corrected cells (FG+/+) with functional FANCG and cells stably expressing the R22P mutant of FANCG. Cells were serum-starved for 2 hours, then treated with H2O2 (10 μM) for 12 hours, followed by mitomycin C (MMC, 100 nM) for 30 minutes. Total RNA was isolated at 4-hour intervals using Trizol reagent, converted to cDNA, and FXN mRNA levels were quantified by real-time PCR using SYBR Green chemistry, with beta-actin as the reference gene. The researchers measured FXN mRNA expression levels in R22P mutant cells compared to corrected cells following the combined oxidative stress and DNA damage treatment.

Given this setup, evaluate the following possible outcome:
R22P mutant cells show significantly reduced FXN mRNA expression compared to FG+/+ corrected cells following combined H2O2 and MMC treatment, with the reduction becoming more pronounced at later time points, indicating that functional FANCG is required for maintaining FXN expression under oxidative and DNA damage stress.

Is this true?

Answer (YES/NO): YES